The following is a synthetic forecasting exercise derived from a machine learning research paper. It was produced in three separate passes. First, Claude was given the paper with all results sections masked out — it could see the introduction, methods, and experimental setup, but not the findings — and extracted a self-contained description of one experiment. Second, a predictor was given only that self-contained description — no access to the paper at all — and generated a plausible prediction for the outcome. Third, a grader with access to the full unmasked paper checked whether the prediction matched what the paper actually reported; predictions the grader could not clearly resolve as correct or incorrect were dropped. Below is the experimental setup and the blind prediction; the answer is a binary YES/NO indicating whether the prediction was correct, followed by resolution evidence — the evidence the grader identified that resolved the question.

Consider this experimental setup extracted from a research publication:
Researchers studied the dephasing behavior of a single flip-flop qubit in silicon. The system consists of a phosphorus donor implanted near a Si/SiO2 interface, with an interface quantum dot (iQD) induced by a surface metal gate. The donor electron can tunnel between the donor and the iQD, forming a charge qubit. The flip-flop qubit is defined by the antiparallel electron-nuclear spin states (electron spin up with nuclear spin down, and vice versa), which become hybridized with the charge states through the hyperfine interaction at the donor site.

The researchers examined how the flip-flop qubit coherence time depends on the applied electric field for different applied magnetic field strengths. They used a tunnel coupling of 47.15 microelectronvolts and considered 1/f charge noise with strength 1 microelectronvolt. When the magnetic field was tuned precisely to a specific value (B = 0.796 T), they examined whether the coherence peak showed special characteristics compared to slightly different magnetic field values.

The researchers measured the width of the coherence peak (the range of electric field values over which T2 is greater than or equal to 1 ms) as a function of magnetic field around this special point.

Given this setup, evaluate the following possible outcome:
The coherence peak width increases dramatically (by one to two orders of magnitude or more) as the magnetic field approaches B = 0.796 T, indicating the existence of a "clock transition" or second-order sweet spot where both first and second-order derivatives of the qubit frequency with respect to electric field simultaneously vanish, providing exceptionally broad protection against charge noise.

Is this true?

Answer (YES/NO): YES